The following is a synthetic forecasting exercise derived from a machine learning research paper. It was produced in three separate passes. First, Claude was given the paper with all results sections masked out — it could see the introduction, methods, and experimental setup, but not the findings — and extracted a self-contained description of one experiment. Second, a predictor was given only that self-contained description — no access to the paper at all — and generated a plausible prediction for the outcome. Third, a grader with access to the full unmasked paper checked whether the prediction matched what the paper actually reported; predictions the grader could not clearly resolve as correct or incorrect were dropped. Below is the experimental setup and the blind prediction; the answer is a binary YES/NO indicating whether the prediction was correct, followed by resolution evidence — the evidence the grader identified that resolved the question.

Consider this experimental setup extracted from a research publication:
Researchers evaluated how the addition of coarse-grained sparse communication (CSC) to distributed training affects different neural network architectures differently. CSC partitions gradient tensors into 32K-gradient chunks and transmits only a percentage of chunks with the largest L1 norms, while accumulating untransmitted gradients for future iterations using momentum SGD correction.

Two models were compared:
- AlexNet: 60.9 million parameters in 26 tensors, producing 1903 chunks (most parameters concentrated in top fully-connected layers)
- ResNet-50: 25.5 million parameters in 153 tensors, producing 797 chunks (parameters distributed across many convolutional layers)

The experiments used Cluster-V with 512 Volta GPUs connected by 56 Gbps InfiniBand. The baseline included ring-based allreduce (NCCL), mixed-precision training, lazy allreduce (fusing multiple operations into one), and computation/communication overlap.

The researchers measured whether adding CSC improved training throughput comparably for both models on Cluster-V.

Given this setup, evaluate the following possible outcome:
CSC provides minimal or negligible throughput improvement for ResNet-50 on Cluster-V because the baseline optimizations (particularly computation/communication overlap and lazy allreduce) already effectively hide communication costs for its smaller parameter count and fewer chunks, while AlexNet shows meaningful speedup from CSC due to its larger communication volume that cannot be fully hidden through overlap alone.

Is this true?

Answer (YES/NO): YES